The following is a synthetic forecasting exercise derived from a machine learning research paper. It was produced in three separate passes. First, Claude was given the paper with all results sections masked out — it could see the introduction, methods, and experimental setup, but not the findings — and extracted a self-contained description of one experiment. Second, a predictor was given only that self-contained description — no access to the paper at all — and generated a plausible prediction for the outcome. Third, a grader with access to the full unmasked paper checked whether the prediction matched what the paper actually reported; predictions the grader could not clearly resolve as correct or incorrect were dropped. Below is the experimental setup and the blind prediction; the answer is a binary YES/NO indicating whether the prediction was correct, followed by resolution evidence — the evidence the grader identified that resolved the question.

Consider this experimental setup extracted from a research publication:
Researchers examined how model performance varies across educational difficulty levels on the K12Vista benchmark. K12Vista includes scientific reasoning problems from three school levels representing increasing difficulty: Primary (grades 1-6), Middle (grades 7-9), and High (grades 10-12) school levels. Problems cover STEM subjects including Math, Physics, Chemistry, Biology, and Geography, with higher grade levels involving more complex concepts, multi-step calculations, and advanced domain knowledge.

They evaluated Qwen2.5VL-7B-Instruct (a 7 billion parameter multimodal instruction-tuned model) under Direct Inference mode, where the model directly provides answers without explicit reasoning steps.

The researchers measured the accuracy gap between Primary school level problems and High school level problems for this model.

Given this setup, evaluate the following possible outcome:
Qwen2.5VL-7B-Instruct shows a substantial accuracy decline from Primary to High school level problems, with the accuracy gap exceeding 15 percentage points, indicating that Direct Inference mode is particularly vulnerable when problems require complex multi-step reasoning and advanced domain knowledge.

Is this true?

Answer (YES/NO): NO